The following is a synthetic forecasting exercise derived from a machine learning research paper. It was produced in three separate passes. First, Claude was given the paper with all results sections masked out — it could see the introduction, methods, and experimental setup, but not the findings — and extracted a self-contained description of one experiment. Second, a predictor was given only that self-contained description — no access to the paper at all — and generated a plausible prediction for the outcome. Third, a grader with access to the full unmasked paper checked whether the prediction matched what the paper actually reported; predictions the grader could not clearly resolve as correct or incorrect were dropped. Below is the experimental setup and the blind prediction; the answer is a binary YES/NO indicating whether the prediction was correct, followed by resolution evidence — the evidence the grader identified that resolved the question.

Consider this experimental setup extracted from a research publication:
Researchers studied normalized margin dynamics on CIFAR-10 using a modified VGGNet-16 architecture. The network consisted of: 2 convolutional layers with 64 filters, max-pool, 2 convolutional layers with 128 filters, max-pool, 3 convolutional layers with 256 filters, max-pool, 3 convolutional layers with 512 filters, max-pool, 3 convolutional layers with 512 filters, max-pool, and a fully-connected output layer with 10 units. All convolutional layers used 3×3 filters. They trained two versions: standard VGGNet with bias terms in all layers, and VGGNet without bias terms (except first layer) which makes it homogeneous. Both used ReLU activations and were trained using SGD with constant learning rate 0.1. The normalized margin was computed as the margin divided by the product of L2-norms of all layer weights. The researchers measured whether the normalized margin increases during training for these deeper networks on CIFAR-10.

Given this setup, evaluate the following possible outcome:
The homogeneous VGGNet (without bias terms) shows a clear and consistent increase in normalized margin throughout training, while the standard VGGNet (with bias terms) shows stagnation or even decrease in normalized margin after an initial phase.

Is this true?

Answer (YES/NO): NO